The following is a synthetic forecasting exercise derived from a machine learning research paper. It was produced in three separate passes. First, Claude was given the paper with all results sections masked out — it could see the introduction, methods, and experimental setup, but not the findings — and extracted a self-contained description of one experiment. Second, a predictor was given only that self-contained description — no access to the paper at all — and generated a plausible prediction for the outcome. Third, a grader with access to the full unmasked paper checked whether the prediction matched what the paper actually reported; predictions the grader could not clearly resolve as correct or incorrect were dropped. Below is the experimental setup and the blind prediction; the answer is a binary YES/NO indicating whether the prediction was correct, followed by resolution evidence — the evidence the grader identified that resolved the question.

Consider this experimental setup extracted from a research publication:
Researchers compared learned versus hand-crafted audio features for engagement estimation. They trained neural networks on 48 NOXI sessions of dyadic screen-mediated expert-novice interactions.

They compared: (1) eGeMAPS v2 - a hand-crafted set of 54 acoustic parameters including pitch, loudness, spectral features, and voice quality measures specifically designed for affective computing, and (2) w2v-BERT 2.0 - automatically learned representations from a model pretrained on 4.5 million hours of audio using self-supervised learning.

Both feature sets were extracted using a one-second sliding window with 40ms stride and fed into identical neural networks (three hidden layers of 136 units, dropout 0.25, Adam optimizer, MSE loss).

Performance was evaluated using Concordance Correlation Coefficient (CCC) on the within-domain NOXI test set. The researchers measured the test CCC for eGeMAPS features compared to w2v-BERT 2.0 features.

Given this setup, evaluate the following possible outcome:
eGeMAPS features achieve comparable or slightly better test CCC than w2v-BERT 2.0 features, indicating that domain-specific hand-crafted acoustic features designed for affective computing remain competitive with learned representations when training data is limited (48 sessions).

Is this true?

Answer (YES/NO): NO